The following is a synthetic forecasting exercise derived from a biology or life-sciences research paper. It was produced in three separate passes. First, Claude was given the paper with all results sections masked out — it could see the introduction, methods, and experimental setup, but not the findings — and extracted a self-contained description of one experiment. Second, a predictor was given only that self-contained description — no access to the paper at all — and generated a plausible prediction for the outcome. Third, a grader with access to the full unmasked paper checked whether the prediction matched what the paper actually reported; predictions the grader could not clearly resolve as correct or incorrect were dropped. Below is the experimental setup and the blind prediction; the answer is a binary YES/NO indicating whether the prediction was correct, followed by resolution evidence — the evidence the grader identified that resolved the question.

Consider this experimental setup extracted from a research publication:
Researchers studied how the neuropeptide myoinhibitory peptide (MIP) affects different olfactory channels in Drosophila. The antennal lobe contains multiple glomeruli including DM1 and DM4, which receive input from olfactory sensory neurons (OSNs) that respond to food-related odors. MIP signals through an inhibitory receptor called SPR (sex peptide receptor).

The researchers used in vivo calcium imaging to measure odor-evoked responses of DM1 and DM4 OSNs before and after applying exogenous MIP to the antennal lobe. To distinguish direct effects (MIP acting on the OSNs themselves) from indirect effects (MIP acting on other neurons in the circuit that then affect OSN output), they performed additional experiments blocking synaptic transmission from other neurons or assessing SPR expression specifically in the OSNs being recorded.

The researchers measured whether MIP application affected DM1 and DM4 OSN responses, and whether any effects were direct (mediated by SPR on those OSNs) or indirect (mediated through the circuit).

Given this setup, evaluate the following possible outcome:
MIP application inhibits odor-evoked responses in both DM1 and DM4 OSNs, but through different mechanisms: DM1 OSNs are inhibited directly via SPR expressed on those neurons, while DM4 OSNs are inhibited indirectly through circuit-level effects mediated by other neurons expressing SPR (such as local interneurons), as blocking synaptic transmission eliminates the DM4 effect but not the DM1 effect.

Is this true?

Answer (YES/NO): NO